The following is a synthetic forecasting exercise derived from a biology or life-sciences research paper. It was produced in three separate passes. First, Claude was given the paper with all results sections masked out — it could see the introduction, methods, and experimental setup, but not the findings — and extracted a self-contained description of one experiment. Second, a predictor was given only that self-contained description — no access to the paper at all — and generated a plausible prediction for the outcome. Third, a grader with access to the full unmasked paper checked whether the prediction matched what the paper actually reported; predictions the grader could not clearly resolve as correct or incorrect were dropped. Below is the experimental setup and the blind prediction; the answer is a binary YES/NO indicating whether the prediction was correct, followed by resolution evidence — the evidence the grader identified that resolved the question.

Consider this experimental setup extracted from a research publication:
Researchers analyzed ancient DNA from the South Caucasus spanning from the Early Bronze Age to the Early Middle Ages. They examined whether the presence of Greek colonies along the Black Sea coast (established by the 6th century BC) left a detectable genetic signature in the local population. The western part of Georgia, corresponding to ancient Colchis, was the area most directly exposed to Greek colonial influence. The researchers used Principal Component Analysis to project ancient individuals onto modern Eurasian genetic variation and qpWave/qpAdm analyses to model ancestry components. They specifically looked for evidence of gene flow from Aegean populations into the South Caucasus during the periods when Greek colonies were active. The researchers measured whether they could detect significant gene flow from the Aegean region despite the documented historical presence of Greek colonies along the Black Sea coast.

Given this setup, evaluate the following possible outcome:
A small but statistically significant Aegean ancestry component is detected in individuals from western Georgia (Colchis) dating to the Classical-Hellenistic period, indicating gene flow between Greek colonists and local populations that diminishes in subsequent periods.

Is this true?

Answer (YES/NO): NO